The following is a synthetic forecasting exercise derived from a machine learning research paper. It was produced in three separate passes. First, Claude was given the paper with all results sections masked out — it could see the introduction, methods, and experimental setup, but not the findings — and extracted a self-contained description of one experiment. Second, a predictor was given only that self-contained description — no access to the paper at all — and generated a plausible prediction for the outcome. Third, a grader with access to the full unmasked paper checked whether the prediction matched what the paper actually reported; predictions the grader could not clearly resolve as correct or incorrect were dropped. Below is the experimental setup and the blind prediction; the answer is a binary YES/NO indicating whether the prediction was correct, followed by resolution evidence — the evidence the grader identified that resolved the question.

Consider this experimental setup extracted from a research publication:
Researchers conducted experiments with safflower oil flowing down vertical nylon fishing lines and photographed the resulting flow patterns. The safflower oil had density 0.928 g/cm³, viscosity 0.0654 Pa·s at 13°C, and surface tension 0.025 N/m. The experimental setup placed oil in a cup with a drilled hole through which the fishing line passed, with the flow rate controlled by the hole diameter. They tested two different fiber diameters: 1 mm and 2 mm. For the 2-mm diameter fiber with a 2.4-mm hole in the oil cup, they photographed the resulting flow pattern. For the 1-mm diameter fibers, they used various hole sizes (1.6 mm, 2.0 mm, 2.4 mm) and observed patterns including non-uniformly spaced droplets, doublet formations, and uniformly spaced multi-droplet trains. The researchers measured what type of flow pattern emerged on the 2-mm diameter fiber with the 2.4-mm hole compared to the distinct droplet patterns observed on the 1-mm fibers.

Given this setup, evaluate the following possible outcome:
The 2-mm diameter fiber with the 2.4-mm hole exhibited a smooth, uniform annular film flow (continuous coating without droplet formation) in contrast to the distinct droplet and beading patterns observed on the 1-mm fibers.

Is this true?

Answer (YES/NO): YES